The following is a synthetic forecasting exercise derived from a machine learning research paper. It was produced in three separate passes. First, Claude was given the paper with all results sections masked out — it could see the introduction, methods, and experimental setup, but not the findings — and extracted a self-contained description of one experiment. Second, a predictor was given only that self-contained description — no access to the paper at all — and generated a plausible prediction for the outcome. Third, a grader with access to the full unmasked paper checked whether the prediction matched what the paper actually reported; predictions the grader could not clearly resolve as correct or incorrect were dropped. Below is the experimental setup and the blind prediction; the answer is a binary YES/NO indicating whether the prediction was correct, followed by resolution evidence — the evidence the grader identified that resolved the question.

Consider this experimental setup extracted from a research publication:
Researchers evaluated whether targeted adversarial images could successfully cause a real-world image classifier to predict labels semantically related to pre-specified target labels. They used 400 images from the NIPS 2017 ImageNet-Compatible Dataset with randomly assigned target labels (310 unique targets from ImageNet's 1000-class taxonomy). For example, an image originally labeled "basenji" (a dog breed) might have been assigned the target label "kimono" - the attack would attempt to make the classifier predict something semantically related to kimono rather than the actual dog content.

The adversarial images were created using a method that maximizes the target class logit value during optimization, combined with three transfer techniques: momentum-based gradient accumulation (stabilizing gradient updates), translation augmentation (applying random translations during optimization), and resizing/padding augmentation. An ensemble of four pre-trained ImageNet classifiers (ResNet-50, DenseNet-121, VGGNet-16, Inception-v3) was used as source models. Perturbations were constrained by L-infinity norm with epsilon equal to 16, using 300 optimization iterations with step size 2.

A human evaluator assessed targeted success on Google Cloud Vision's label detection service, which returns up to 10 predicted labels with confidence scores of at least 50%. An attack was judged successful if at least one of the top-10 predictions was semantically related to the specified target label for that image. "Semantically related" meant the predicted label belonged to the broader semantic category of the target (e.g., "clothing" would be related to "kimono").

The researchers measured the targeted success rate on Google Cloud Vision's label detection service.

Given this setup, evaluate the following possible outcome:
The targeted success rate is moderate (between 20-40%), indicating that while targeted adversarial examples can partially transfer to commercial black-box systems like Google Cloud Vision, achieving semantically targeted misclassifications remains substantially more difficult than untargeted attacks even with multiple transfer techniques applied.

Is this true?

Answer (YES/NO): NO